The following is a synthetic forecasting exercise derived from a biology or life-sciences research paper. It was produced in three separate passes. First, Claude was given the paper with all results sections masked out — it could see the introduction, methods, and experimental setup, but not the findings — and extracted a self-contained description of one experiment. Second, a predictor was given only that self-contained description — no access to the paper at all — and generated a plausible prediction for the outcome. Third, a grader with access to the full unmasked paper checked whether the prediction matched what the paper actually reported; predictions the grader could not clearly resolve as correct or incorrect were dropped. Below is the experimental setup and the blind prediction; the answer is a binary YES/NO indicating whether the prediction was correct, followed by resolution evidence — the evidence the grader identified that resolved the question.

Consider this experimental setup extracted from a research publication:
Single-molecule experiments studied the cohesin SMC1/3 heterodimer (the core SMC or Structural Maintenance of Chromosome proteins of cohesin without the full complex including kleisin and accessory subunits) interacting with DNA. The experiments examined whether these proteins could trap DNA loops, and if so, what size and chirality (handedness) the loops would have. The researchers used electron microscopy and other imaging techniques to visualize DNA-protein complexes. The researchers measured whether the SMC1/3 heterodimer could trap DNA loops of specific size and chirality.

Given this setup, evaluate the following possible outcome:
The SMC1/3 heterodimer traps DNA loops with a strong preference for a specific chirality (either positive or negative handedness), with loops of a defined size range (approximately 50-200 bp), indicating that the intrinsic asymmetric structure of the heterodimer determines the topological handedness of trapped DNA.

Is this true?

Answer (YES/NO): NO